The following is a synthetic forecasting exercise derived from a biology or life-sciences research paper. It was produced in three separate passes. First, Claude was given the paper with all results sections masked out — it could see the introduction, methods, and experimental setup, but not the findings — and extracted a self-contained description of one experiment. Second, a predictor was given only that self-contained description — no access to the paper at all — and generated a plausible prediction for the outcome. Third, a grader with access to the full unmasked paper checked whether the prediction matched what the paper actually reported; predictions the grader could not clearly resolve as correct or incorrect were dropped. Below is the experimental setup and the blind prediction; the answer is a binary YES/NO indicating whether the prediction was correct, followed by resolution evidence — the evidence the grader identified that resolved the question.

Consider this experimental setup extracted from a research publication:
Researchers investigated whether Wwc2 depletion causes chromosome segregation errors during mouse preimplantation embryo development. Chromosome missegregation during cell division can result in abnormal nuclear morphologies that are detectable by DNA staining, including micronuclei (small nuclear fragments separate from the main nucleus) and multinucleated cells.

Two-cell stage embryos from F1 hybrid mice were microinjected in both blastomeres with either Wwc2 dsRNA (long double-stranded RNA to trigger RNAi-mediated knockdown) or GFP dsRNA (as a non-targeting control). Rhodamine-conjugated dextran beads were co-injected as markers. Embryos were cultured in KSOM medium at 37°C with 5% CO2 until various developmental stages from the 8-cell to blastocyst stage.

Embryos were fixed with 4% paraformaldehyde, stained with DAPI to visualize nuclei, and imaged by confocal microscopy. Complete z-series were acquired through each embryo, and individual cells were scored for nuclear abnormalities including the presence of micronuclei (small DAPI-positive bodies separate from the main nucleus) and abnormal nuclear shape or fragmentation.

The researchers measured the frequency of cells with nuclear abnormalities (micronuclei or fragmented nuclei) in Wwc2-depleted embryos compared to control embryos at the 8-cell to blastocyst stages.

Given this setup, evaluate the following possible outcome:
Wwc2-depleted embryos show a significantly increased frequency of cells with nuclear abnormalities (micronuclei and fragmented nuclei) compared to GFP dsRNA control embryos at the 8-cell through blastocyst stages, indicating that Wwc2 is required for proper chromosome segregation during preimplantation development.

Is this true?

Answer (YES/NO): YES